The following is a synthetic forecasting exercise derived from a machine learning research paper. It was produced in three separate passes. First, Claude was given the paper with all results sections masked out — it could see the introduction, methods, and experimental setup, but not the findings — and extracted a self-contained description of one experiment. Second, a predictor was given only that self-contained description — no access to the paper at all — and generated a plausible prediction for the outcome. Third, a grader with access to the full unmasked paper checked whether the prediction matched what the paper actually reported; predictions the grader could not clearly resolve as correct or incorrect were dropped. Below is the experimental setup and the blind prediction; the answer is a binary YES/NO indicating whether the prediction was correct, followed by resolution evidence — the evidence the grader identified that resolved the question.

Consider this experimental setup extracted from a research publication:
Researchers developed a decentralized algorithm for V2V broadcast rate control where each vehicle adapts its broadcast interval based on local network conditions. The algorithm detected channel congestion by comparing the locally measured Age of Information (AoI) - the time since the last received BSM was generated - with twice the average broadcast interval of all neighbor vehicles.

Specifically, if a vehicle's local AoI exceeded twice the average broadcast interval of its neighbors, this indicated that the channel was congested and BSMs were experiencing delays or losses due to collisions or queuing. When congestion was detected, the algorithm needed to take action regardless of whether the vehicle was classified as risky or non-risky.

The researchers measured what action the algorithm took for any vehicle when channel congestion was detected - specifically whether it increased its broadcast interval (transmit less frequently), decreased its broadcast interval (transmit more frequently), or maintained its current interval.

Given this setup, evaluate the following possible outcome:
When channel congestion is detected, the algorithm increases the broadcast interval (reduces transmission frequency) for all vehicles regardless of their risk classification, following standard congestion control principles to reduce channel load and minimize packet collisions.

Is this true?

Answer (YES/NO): YES